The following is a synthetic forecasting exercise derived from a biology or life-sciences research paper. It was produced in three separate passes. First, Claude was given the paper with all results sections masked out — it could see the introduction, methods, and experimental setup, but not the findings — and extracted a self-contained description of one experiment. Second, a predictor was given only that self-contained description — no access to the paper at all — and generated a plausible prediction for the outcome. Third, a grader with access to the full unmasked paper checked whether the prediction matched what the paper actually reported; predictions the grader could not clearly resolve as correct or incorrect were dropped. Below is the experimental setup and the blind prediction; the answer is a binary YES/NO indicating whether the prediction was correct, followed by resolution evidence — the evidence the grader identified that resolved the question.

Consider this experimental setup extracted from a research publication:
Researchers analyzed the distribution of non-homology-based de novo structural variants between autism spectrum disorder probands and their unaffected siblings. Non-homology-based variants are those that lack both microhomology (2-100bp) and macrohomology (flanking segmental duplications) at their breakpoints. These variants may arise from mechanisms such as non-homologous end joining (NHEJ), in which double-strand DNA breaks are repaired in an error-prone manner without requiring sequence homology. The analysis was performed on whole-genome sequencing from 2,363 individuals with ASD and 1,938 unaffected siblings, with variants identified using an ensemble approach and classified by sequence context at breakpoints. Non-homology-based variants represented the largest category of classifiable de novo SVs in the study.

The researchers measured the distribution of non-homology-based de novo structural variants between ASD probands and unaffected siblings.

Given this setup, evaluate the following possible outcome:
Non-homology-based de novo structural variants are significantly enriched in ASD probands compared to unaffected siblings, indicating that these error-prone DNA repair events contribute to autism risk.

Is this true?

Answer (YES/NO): NO